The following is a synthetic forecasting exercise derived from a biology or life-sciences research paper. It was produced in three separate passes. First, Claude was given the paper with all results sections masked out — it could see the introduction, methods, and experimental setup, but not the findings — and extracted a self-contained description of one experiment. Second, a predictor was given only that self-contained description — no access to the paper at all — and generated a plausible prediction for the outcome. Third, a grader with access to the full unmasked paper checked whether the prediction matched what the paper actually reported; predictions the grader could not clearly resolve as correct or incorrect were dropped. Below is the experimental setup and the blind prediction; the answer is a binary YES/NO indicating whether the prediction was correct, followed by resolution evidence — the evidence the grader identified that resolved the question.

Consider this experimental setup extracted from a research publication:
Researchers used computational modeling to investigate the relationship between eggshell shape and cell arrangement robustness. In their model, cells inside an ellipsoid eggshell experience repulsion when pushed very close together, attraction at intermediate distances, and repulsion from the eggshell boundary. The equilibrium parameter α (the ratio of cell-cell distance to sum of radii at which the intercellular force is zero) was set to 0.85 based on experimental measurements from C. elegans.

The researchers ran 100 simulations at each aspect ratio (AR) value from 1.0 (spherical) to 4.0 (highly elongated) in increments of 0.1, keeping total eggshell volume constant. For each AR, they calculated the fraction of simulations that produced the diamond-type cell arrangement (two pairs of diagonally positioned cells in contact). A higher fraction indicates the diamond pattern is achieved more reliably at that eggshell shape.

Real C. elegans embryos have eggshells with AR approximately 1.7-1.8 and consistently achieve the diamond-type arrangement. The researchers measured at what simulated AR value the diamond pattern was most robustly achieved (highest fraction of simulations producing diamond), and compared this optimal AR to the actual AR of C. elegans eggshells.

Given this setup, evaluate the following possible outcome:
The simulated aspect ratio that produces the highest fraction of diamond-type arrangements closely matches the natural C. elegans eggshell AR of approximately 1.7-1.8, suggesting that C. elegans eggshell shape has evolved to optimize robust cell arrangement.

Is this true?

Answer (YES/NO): NO